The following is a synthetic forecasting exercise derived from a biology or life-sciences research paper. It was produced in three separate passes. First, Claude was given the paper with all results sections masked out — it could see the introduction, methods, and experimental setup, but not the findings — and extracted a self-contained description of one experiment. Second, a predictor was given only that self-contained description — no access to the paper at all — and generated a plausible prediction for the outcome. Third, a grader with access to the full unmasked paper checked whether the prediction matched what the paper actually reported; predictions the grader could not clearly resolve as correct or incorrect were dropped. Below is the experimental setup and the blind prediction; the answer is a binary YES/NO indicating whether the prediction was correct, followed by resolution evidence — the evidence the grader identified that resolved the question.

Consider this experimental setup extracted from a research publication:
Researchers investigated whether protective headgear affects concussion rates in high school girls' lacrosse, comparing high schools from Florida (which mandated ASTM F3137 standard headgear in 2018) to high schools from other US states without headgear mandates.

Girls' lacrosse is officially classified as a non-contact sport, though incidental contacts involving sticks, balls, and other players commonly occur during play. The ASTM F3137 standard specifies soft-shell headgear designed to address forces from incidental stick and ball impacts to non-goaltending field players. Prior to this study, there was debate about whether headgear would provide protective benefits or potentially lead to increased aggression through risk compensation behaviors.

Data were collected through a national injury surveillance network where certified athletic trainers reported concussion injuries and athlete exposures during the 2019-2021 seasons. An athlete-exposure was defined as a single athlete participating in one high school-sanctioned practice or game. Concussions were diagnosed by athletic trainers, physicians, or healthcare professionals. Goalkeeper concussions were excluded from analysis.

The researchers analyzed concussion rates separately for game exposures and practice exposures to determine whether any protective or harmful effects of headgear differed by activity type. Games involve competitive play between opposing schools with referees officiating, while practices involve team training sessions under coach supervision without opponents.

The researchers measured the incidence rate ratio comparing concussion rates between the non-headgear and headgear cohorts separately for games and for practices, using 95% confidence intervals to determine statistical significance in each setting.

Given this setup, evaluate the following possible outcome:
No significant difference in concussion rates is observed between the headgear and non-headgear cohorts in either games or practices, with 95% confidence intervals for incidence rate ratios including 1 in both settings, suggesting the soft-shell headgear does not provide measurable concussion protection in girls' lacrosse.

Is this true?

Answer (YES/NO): NO